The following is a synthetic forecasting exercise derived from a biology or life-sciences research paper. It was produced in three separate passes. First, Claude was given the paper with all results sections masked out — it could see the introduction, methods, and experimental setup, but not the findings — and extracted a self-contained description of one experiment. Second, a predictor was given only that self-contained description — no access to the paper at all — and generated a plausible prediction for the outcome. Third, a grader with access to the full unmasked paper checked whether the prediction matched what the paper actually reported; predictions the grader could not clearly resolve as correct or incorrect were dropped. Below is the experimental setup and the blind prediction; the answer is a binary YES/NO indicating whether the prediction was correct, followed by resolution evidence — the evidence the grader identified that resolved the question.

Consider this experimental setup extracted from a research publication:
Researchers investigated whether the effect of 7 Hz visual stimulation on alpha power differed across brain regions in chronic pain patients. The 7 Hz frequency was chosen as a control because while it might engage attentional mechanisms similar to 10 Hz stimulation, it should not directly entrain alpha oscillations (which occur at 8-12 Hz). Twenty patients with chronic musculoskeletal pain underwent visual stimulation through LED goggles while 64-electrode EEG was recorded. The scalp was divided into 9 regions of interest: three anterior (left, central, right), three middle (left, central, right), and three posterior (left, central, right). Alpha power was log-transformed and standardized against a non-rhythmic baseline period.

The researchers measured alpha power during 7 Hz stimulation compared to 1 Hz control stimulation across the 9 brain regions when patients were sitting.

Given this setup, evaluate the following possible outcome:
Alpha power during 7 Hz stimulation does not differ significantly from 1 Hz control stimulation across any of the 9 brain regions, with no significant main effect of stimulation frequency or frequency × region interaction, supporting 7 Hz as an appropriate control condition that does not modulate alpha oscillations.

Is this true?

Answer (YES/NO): NO